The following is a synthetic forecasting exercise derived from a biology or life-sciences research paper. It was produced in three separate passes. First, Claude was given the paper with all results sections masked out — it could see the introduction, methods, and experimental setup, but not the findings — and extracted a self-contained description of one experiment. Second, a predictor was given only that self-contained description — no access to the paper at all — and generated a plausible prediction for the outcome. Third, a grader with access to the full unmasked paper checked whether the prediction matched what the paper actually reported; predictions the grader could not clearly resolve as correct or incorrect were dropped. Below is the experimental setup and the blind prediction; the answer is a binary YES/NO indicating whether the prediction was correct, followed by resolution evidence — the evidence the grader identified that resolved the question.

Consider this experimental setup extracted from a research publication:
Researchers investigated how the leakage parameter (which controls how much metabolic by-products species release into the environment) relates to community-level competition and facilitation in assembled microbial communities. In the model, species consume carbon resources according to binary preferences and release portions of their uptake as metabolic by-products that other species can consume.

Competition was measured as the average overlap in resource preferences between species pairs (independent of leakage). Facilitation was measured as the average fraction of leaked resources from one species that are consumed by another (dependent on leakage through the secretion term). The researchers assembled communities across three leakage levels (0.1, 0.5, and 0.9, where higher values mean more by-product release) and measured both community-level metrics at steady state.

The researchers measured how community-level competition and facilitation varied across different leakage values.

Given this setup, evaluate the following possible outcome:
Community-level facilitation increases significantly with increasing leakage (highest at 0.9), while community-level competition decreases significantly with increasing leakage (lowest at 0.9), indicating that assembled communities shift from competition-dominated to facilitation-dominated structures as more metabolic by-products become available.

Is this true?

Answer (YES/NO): NO